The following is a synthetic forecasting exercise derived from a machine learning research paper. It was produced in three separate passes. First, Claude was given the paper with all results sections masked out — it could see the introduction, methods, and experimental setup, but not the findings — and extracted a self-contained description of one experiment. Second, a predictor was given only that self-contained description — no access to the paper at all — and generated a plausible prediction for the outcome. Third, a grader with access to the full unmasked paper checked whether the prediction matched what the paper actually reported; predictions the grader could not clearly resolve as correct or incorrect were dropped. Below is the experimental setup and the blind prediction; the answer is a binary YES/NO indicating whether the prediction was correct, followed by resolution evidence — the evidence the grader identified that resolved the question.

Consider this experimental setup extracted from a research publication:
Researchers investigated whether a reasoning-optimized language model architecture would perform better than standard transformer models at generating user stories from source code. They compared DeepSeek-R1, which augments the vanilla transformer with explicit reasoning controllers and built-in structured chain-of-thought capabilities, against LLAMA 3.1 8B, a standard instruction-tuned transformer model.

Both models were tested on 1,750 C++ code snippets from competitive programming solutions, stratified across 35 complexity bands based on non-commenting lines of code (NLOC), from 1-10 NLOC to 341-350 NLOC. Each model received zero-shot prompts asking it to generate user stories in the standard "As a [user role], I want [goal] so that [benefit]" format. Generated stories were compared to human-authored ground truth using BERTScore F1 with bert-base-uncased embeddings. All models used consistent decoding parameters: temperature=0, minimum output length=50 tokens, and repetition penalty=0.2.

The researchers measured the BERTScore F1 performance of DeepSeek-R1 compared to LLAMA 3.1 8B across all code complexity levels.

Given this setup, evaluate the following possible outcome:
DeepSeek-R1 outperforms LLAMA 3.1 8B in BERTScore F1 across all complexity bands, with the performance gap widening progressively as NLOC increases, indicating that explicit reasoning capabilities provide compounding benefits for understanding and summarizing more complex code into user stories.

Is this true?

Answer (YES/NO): NO